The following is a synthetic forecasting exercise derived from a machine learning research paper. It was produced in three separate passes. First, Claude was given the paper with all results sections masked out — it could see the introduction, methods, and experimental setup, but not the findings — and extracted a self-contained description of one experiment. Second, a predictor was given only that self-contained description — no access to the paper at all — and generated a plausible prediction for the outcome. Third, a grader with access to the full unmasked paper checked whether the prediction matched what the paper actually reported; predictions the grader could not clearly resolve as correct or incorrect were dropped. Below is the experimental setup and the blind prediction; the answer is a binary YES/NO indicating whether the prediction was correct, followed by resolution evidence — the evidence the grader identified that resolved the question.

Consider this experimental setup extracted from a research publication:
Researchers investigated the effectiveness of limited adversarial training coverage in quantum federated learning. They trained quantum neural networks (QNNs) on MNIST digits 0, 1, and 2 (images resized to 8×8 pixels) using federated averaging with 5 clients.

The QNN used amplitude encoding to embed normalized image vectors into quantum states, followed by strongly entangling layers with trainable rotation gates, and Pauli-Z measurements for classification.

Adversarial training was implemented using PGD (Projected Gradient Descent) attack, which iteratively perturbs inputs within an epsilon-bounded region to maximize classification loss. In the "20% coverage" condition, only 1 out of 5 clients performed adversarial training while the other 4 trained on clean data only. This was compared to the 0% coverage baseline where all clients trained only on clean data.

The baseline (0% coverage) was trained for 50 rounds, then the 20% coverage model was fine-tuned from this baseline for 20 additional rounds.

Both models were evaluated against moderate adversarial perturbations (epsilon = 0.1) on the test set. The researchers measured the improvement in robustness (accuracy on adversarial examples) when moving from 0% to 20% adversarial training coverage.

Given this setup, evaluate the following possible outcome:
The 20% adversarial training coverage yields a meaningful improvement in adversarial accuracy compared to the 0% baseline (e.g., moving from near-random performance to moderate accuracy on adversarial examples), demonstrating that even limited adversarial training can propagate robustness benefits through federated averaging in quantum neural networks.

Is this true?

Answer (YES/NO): YES